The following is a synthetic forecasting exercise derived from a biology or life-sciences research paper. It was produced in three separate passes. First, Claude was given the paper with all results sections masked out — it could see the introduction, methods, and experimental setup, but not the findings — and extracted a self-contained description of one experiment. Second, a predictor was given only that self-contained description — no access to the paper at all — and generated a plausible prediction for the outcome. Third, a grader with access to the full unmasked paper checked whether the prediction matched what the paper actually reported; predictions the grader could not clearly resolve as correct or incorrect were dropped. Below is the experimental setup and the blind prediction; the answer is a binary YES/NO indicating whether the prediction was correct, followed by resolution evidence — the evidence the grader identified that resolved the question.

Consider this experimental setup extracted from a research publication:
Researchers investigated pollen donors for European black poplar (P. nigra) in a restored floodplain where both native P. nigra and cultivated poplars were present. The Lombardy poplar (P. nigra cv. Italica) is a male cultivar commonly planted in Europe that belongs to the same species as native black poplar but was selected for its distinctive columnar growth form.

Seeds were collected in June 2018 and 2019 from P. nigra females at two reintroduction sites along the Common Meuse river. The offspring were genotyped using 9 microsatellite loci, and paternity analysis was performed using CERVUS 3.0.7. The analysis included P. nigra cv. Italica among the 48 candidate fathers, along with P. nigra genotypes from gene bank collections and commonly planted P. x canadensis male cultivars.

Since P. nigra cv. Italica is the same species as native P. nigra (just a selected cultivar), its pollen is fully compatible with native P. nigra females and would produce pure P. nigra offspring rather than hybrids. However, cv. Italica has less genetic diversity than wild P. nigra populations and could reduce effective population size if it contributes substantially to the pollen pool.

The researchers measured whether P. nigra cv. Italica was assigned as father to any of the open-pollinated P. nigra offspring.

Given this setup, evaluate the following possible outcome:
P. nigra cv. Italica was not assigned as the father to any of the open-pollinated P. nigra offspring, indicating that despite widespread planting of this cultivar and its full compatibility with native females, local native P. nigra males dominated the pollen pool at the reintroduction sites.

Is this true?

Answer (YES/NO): YES